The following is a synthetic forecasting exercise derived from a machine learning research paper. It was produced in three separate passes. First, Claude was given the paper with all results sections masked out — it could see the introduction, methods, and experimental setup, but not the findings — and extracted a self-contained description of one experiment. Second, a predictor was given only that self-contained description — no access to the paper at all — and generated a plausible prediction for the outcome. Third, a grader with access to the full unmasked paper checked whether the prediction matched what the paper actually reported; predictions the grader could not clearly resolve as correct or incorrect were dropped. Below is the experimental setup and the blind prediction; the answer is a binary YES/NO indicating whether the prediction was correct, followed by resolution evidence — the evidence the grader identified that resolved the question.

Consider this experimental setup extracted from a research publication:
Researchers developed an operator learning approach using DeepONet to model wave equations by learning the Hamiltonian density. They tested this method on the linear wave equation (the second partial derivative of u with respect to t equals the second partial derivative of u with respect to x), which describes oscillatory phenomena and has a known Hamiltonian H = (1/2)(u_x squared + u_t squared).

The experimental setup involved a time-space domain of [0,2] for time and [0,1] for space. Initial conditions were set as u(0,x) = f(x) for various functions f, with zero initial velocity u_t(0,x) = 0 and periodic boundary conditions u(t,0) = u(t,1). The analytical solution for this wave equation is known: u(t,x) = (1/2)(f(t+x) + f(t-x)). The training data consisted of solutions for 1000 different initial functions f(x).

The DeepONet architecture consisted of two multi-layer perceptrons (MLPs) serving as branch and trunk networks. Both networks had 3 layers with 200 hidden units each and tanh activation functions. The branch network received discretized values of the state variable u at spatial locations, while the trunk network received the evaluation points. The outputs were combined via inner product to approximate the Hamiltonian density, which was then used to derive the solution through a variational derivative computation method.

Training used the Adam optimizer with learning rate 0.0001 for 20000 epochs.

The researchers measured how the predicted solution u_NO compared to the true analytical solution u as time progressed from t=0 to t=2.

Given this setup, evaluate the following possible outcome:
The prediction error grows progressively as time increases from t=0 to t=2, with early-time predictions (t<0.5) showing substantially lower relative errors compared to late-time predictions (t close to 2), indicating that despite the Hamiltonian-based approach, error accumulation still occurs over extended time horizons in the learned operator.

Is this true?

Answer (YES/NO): YES